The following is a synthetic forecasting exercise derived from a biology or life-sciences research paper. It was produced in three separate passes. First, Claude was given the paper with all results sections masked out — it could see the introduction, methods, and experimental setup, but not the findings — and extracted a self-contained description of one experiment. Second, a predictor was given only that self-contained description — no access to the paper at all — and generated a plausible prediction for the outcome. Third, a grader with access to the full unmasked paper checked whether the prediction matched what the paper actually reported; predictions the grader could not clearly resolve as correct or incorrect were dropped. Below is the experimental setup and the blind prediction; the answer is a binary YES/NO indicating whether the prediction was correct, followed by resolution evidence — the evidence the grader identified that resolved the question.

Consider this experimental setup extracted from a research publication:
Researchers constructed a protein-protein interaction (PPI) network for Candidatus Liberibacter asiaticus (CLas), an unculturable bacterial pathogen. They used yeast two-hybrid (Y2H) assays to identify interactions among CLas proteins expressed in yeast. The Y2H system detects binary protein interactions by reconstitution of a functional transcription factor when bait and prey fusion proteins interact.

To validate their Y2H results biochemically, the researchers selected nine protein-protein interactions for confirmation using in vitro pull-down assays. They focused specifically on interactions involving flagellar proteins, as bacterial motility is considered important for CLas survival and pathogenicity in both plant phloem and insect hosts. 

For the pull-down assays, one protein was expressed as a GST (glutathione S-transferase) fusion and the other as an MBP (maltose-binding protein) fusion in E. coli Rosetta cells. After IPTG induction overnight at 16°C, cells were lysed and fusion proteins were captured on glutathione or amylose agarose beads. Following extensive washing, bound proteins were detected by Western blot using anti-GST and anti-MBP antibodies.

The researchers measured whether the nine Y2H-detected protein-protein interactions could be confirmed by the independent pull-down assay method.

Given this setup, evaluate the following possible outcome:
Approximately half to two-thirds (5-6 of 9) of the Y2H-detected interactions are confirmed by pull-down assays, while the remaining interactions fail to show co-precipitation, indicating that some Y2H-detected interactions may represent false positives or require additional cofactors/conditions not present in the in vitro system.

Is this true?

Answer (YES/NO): NO